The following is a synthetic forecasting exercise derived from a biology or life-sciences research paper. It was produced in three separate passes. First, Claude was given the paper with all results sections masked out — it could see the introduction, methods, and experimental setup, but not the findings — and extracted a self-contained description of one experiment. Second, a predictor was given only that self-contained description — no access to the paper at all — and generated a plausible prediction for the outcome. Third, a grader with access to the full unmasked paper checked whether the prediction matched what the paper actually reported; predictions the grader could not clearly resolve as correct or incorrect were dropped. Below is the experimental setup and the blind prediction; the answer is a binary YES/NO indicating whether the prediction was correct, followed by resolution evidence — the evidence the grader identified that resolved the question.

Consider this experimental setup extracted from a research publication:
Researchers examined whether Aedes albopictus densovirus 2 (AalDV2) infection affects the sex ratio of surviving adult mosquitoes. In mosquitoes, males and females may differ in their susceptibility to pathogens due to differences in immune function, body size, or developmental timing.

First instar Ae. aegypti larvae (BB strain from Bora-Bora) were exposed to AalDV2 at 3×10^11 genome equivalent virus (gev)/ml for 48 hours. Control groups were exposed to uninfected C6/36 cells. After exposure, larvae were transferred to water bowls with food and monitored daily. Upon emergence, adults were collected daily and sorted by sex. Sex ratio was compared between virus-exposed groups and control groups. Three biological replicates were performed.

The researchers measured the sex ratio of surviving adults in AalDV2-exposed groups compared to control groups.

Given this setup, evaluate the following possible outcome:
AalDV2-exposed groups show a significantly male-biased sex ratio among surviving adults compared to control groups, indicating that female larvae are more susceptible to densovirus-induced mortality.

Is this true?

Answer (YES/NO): NO